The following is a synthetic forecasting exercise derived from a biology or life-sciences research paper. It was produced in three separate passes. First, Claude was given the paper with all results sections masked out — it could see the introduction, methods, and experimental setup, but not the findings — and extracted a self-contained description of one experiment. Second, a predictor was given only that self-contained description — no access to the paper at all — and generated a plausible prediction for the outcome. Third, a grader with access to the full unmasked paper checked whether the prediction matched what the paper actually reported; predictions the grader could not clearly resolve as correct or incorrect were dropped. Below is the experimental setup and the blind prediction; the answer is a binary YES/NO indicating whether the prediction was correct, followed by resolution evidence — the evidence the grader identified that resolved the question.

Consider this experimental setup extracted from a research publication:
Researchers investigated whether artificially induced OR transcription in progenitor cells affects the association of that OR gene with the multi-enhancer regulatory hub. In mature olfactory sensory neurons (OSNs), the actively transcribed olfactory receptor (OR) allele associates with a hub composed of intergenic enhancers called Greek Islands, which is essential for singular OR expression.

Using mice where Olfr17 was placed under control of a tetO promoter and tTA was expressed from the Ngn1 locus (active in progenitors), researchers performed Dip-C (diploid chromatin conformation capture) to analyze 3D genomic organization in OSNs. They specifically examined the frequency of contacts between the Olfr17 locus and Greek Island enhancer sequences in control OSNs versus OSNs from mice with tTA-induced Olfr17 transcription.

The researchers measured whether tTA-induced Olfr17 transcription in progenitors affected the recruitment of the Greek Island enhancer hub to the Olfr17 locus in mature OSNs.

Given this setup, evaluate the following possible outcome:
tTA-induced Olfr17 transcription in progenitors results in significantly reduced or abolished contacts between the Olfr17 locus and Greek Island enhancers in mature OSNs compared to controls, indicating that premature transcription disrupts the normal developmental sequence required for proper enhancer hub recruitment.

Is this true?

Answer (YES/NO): NO